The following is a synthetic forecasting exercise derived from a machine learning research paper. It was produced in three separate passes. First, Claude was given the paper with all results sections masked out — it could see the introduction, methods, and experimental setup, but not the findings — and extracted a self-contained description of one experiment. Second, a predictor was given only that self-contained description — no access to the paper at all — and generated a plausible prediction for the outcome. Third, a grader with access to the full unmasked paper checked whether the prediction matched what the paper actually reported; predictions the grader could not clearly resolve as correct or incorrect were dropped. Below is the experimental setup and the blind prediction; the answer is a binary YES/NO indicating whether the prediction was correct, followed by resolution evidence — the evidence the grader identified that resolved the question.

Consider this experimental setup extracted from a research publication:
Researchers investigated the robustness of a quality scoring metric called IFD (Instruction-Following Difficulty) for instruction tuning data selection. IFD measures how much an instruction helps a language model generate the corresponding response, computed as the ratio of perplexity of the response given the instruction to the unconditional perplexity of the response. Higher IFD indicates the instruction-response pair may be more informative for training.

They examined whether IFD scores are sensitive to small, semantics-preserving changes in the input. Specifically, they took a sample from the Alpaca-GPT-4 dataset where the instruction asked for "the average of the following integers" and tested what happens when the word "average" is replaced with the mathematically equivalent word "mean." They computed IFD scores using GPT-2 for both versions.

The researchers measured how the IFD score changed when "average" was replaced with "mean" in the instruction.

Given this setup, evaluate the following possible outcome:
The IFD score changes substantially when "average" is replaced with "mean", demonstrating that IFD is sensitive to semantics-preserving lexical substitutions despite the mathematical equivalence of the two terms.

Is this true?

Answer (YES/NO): YES